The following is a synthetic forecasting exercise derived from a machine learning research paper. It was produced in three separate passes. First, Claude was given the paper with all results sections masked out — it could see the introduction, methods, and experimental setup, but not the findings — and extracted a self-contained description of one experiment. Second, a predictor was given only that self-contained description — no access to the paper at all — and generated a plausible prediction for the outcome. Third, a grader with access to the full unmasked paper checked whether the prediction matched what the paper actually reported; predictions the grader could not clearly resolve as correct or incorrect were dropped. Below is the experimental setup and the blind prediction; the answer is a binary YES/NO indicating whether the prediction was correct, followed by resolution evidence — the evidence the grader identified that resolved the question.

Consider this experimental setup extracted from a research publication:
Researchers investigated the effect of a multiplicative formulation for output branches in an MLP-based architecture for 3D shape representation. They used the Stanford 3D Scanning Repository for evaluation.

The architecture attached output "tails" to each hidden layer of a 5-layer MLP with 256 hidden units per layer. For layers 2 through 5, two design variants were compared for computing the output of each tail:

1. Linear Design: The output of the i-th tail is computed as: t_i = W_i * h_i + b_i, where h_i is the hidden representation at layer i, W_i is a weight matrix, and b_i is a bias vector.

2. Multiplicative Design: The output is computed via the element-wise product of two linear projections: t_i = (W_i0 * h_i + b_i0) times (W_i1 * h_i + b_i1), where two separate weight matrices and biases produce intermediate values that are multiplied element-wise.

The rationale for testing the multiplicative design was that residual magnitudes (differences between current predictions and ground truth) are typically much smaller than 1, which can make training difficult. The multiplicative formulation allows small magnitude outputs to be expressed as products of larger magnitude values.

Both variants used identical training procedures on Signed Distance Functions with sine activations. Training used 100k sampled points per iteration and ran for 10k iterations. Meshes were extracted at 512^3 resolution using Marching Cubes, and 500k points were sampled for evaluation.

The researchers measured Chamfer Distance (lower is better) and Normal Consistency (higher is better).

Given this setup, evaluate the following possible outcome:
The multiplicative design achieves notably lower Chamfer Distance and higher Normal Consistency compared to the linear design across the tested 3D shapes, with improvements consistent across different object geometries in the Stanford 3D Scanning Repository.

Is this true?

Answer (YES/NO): NO